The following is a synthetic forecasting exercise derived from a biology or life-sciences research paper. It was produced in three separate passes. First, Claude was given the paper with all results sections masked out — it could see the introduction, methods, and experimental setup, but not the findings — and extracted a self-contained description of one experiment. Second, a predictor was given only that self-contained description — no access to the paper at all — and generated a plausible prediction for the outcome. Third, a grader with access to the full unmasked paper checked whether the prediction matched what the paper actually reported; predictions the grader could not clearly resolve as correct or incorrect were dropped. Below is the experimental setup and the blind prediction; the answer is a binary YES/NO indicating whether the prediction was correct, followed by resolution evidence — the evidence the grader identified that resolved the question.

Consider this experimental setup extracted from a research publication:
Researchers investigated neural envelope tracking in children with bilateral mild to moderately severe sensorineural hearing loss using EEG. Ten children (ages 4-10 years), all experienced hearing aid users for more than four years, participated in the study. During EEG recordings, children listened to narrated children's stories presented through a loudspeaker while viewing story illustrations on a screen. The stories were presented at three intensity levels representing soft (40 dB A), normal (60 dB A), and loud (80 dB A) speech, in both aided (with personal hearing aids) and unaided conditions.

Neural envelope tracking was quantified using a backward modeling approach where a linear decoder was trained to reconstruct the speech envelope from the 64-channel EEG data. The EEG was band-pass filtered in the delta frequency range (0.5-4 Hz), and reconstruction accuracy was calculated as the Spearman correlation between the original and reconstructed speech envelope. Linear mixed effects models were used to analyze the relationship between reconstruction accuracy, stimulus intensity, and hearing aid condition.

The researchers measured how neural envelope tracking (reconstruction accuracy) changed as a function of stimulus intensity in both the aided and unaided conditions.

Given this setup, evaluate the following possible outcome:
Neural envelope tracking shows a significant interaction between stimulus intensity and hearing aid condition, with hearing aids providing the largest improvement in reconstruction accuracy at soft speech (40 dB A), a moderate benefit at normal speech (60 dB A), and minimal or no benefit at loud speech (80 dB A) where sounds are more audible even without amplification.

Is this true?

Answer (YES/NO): YES